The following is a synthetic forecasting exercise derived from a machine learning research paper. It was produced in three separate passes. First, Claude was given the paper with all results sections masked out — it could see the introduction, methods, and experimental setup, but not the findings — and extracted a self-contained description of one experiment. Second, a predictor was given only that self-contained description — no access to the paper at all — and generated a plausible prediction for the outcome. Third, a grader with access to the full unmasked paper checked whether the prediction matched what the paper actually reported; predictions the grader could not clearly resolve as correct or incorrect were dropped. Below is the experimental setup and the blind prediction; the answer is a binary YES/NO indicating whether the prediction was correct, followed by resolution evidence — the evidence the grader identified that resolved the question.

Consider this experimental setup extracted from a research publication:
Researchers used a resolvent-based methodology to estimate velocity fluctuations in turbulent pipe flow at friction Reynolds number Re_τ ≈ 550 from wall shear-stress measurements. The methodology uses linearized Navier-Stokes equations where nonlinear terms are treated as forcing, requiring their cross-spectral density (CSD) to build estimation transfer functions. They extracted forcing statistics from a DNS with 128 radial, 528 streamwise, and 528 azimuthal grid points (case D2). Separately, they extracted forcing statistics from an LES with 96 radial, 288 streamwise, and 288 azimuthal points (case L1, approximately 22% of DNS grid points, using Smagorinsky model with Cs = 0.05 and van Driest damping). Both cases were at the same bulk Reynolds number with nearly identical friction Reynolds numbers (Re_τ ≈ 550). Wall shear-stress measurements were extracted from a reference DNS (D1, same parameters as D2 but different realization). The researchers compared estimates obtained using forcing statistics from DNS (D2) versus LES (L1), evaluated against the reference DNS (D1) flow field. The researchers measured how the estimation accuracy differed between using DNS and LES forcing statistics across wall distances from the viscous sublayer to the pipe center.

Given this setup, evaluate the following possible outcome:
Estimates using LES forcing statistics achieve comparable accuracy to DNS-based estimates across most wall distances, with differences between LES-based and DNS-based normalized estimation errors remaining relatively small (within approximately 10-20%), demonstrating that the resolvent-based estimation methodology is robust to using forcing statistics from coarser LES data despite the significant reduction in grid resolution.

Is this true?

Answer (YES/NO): YES